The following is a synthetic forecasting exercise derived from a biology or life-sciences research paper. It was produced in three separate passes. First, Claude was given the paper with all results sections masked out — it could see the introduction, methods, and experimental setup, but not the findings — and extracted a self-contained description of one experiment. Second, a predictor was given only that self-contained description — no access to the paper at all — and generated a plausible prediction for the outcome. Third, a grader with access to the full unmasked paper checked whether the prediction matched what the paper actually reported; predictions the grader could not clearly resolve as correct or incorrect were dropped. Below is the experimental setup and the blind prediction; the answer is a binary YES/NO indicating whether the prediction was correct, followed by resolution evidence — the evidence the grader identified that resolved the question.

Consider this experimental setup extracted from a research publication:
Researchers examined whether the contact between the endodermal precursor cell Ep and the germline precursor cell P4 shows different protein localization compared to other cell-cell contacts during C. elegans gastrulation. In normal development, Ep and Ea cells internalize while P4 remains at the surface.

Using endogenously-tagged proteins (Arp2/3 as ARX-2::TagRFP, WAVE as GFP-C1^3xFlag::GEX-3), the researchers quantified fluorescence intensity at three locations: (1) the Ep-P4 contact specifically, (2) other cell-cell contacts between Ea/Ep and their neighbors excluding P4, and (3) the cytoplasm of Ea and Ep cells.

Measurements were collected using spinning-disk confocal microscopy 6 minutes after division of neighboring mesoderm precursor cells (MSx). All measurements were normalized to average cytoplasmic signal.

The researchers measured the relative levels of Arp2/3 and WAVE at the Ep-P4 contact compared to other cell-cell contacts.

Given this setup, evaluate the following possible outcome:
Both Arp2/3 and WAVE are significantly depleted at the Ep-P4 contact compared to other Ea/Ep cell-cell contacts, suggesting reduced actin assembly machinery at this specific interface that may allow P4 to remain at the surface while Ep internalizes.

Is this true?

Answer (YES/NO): NO